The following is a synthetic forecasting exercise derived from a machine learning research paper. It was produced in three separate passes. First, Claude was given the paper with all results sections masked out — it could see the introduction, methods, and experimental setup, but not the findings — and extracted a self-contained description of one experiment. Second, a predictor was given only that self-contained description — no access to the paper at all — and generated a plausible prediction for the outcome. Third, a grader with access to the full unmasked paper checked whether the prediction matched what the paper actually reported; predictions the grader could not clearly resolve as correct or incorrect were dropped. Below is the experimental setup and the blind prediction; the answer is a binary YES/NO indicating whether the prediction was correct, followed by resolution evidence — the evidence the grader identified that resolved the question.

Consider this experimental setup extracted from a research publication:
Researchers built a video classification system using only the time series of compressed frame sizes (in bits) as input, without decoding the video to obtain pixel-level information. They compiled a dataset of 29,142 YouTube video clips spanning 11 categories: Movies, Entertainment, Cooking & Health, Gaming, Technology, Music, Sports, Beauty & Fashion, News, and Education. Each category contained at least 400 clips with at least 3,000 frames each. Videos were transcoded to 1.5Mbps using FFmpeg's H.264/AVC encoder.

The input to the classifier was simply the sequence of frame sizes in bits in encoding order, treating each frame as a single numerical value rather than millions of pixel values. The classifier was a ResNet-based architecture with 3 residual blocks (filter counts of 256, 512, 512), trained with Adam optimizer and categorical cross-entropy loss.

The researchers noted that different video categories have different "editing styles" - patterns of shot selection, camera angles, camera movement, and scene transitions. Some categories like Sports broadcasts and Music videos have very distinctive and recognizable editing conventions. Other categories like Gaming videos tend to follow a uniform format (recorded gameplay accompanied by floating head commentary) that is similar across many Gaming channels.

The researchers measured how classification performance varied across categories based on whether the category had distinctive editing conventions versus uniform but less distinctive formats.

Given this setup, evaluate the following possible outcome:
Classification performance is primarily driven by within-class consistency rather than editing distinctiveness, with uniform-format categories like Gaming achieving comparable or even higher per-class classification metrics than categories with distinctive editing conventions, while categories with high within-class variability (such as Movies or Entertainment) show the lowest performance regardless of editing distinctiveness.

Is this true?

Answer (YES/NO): NO